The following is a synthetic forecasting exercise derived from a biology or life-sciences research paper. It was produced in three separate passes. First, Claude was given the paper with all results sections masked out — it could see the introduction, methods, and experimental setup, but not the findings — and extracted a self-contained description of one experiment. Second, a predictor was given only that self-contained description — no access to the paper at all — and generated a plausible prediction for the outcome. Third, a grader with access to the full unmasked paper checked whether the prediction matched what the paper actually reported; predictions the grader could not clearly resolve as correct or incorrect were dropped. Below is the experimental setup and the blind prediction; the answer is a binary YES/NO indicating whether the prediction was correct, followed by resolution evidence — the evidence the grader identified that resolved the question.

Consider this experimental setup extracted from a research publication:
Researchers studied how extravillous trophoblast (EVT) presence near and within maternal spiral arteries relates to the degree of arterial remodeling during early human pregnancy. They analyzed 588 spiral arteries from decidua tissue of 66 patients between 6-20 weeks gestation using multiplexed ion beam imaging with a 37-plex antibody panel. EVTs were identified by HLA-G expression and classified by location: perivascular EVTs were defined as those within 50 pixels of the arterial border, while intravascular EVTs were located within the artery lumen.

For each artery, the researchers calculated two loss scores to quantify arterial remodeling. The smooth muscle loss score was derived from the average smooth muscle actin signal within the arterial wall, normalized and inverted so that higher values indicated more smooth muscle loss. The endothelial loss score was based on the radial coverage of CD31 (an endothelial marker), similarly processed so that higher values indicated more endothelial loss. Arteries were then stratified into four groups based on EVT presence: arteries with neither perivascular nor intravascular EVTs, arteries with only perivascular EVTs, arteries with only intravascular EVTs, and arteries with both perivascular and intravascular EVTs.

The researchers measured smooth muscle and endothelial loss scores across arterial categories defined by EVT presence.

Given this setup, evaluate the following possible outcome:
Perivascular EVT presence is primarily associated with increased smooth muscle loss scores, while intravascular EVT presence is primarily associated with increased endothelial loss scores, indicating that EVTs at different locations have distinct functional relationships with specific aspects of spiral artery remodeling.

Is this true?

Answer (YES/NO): NO